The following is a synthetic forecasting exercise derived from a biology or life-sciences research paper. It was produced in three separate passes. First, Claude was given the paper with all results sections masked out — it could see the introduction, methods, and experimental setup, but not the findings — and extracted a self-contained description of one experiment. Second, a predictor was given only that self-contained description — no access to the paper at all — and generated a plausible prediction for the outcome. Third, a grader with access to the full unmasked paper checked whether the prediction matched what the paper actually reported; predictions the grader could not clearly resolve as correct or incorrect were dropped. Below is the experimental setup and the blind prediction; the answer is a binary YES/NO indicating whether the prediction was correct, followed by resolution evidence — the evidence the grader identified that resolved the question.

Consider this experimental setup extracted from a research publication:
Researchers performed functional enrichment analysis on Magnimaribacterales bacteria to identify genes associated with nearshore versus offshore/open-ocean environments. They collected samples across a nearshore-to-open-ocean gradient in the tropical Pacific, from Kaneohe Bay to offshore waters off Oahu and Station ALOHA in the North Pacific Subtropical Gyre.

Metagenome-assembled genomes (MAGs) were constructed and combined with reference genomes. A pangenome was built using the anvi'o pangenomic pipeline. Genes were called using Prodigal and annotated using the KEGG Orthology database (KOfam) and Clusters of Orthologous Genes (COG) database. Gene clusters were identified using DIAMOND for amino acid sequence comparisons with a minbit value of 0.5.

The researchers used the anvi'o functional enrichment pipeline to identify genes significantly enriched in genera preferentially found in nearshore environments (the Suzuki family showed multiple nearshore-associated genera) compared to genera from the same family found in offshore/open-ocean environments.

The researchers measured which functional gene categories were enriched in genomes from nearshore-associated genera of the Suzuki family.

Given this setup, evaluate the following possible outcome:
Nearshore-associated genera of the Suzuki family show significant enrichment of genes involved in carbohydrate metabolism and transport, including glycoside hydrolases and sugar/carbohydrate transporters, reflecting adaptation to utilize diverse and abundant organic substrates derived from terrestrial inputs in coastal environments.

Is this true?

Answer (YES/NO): NO